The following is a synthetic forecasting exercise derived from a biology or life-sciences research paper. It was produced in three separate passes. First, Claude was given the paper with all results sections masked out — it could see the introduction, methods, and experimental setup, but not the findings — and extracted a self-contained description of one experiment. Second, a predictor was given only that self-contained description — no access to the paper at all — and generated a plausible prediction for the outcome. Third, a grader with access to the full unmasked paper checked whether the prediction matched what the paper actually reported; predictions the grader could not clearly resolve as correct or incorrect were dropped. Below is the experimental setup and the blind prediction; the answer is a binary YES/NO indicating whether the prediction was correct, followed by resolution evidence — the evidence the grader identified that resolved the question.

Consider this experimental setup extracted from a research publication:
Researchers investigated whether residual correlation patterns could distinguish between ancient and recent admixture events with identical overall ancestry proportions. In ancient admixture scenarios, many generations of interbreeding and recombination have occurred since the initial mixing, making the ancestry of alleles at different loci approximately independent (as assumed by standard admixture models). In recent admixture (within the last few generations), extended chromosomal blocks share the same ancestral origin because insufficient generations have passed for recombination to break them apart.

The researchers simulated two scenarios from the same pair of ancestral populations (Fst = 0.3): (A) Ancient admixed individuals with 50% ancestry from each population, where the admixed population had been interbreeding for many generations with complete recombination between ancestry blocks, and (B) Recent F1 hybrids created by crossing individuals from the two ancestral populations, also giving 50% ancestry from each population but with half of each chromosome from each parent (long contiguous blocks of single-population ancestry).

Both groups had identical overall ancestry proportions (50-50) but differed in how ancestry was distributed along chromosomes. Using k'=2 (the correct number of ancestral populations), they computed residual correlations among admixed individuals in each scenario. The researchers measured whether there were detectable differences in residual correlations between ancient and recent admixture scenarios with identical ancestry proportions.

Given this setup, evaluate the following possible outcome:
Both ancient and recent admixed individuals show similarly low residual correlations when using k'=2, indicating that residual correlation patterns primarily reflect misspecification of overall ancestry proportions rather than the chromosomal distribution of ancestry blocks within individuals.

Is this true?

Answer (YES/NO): NO